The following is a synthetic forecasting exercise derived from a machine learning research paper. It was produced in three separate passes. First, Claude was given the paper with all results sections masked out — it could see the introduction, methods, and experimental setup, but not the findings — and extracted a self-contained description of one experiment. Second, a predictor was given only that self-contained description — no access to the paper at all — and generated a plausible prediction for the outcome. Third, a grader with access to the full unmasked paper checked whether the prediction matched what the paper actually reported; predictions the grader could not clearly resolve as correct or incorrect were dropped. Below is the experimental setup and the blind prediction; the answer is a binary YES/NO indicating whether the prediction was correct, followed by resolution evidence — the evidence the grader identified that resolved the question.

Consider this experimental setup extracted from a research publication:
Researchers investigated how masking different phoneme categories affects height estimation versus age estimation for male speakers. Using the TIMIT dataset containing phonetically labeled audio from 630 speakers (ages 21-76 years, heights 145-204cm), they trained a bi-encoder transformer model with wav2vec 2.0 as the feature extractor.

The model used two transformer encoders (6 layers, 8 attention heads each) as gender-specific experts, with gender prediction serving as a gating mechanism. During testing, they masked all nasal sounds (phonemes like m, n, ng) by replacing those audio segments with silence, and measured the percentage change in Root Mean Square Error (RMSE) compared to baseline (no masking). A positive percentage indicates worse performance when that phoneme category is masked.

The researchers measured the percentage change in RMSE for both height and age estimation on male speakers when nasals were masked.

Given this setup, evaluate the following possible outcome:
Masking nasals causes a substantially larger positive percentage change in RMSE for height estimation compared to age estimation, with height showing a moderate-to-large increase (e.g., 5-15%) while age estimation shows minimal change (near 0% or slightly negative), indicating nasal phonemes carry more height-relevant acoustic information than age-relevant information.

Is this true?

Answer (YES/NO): NO